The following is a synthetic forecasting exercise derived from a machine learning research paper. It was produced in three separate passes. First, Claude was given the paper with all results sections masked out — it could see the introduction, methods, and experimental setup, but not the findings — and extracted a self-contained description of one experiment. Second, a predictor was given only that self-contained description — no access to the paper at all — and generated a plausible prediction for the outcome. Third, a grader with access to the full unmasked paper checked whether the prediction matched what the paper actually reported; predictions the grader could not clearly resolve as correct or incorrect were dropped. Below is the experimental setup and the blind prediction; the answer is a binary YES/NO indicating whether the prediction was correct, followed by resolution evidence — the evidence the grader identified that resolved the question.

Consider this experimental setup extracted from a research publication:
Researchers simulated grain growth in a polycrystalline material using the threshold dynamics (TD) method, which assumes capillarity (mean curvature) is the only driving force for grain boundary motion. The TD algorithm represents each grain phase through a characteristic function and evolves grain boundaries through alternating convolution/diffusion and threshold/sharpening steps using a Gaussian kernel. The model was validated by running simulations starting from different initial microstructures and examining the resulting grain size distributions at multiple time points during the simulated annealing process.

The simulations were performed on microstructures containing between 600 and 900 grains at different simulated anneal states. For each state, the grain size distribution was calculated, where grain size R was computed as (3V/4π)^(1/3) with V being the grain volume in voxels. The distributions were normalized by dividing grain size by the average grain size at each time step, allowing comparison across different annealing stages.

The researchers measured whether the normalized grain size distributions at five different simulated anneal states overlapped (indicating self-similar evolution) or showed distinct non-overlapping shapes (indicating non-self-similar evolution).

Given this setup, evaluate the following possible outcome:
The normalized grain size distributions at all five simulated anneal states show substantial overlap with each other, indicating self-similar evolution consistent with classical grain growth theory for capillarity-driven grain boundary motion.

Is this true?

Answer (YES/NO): YES